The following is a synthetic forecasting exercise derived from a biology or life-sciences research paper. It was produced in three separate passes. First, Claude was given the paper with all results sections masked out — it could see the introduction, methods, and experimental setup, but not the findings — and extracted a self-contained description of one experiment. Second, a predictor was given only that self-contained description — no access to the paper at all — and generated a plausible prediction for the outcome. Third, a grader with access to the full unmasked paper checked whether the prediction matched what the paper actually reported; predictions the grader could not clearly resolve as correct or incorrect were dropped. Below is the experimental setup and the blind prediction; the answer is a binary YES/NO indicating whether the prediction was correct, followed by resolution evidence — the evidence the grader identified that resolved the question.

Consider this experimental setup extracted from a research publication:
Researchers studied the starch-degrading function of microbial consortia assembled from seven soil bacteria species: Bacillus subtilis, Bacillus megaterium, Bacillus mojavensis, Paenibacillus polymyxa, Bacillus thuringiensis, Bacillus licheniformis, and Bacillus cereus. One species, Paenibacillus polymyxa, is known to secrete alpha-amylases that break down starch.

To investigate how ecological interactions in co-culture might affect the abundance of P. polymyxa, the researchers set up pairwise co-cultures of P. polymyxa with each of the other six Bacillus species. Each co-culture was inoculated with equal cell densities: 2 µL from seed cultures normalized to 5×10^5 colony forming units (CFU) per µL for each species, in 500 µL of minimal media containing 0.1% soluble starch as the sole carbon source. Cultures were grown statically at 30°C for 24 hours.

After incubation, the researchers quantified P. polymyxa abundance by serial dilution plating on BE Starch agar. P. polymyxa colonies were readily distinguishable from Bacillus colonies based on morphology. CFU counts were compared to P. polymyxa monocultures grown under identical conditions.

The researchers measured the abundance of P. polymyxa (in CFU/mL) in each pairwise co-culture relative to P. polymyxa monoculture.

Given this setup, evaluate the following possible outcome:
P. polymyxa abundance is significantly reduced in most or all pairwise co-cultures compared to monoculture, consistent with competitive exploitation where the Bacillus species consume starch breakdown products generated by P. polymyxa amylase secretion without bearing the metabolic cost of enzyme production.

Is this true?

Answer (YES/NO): NO